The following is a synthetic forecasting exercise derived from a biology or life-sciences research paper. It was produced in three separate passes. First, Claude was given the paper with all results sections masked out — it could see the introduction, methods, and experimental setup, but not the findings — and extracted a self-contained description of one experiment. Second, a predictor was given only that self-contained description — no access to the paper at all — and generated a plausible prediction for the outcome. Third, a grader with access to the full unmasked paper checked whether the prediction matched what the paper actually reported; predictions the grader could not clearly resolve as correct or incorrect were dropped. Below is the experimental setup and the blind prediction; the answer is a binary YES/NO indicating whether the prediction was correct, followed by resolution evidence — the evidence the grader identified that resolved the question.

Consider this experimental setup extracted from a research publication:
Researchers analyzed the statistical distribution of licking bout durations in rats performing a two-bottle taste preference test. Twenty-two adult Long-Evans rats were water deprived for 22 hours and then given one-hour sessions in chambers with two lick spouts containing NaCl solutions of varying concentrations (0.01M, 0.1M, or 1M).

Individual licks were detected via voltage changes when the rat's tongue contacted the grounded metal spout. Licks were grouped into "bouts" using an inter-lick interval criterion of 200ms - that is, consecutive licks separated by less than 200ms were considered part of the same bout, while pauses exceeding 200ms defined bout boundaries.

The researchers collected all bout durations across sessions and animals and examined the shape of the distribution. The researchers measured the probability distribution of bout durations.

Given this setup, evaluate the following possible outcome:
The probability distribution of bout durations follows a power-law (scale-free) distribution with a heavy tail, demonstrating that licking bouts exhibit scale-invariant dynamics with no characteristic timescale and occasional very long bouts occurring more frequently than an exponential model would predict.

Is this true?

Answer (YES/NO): NO